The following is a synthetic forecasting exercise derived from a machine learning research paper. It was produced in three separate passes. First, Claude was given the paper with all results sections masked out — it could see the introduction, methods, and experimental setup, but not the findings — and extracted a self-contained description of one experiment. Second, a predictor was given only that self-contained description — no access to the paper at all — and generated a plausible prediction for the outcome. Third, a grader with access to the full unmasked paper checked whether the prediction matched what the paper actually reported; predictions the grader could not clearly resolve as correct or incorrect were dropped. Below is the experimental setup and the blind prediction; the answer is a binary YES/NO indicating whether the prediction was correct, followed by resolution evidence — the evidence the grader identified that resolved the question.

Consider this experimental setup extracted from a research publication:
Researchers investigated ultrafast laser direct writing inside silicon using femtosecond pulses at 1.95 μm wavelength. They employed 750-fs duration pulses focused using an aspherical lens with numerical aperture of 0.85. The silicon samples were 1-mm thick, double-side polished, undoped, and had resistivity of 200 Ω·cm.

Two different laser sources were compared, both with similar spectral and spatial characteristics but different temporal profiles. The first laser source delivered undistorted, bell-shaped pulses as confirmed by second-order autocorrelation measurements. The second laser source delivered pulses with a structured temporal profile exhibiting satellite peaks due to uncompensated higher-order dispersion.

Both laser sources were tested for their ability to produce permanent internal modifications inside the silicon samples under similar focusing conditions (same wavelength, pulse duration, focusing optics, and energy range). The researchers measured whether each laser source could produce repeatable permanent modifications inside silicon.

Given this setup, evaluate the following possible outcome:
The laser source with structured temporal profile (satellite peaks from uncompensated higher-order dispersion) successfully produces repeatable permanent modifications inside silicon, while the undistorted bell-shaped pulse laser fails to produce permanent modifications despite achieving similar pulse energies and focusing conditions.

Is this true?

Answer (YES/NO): YES